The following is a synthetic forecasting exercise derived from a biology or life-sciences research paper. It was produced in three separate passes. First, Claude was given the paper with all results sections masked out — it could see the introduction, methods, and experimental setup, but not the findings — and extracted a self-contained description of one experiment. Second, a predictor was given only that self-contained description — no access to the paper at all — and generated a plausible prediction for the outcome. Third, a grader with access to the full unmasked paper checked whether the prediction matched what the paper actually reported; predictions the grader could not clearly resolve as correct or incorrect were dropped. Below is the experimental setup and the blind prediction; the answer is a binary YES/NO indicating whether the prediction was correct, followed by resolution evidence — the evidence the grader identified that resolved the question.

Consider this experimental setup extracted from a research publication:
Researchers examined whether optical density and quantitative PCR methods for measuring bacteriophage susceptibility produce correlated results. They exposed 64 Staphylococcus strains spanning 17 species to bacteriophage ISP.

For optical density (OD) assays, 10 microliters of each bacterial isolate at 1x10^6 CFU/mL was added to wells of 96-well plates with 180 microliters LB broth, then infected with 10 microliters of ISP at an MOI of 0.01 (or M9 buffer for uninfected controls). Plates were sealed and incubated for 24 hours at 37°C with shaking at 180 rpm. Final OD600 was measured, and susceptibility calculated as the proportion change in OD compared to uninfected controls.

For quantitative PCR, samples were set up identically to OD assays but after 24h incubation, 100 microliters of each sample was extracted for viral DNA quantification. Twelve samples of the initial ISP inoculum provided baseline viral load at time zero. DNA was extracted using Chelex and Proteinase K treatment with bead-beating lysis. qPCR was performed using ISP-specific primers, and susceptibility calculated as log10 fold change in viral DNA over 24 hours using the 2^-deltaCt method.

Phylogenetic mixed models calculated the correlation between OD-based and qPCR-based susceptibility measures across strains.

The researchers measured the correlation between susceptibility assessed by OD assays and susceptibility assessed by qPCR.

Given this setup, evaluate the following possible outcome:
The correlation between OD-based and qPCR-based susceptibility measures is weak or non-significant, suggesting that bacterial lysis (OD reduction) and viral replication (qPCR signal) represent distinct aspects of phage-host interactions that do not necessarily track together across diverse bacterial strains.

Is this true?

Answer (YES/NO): NO